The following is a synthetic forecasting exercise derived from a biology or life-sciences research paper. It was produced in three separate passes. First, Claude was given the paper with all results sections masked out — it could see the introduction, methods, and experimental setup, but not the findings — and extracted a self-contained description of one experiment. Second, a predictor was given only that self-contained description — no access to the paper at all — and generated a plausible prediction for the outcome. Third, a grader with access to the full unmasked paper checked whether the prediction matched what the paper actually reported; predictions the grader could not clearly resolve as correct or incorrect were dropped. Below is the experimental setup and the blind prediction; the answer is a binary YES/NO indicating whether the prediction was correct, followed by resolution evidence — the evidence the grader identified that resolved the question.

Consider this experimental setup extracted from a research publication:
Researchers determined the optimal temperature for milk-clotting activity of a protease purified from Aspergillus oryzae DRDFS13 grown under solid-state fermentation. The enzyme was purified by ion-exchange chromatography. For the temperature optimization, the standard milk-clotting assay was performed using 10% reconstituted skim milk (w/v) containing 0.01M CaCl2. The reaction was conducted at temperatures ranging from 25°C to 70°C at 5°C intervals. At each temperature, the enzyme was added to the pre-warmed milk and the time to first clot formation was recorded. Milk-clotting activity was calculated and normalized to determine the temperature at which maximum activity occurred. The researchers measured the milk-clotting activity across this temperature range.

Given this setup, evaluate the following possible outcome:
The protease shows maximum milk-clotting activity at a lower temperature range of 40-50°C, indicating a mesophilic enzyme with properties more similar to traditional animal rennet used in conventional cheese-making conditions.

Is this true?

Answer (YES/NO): NO